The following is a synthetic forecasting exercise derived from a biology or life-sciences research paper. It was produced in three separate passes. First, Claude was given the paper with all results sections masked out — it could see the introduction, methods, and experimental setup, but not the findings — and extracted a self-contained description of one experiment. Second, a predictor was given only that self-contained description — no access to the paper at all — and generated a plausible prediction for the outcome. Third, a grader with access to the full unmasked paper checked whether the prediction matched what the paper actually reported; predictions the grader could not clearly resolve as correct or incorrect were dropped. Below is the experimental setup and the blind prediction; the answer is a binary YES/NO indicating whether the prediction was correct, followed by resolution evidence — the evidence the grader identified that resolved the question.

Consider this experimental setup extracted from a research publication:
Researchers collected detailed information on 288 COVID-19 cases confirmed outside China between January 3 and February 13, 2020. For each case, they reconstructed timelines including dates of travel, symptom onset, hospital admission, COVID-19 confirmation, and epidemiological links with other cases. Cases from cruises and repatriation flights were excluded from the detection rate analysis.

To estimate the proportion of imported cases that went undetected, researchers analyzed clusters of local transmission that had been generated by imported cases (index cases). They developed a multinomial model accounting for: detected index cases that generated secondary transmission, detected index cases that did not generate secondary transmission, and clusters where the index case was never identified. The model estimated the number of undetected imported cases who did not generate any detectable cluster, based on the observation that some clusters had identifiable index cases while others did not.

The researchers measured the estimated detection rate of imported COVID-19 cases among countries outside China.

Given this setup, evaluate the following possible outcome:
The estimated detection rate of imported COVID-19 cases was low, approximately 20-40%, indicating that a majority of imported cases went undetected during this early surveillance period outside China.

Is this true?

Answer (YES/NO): YES